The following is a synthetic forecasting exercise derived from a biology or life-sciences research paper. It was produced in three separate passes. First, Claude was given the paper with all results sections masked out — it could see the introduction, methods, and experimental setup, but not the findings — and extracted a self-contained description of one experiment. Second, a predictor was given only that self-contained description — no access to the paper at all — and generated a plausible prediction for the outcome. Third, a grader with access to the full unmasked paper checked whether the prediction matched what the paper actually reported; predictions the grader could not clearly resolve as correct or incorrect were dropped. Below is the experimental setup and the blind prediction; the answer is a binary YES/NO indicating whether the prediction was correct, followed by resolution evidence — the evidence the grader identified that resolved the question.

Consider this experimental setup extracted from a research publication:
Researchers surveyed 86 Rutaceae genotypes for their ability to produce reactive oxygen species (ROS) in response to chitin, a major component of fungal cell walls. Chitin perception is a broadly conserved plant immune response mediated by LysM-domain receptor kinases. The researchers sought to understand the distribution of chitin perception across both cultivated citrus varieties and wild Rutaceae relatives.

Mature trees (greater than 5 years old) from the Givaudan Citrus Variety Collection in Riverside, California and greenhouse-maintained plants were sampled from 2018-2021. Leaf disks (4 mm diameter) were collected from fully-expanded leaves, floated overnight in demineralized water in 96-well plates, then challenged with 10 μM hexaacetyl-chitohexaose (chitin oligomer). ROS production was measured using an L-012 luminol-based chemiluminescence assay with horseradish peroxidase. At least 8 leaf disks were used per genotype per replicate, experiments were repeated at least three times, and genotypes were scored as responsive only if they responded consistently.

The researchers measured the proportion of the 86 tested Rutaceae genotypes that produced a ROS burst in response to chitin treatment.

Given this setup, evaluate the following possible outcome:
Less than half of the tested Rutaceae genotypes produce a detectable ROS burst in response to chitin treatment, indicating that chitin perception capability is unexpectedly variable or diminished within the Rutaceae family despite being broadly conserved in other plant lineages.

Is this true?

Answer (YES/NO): NO